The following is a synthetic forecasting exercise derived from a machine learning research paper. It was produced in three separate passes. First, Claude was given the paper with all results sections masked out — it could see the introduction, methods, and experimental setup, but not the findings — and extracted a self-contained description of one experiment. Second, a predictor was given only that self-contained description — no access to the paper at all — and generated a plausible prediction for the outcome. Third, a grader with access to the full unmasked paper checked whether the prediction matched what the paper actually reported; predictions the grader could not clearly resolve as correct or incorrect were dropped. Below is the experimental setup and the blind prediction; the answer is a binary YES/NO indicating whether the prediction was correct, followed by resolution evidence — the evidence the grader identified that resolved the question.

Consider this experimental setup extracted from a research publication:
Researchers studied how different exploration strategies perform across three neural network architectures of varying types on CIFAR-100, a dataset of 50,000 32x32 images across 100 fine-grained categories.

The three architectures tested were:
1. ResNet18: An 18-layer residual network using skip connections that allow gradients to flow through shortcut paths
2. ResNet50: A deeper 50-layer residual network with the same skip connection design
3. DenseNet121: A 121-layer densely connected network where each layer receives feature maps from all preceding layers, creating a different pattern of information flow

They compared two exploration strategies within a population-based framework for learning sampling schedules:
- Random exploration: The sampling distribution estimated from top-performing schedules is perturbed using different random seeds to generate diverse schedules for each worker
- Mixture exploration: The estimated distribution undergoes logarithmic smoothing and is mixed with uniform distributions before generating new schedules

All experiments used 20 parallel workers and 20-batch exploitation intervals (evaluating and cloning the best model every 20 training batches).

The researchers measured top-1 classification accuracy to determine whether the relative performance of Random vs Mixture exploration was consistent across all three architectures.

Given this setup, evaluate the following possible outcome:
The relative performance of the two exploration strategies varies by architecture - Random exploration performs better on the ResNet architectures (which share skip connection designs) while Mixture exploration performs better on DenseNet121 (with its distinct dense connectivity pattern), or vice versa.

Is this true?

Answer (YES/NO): YES